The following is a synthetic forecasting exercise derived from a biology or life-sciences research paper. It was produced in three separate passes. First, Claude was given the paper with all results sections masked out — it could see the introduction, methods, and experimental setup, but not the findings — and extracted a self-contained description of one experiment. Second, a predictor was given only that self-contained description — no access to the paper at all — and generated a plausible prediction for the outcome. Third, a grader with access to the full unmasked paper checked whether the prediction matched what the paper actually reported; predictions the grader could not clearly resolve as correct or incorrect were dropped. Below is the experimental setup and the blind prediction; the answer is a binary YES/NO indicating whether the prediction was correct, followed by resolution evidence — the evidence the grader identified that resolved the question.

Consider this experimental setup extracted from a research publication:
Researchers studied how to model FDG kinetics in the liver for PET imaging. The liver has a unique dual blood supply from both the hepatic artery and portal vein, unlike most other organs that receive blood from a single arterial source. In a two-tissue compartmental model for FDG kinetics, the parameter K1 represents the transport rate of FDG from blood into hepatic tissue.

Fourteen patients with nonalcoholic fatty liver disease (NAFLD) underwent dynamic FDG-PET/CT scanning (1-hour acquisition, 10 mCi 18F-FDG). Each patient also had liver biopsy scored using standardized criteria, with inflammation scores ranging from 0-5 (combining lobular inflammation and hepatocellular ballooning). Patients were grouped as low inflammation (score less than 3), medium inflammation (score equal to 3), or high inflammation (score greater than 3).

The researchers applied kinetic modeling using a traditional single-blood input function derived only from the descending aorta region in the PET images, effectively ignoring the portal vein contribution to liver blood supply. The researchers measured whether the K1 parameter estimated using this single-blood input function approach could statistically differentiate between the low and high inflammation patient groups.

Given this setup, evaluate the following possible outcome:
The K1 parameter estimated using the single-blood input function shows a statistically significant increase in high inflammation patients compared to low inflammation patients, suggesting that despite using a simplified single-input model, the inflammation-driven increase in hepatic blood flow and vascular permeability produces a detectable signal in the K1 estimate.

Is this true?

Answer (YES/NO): NO